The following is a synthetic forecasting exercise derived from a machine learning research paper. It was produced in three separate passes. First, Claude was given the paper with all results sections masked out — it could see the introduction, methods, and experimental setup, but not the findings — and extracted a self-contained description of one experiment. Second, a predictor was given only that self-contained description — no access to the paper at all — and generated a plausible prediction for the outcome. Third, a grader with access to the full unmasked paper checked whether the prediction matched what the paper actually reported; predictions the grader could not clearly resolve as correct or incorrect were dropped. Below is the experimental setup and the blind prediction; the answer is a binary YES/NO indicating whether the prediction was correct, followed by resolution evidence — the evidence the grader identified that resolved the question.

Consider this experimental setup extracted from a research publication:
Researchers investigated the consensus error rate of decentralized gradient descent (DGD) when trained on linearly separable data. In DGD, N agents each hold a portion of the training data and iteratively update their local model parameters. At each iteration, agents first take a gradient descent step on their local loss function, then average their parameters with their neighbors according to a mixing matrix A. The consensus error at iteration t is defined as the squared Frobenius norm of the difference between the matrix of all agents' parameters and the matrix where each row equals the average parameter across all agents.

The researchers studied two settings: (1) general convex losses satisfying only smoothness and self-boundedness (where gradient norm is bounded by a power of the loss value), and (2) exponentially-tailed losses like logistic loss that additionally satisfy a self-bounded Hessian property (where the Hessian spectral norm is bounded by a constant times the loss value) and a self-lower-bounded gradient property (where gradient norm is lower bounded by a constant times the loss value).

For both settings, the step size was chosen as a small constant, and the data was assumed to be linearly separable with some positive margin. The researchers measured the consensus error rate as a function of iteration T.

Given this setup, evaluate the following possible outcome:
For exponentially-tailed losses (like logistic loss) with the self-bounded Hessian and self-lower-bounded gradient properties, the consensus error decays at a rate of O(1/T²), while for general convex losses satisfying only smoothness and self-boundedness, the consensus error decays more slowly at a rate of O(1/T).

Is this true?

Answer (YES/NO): YES